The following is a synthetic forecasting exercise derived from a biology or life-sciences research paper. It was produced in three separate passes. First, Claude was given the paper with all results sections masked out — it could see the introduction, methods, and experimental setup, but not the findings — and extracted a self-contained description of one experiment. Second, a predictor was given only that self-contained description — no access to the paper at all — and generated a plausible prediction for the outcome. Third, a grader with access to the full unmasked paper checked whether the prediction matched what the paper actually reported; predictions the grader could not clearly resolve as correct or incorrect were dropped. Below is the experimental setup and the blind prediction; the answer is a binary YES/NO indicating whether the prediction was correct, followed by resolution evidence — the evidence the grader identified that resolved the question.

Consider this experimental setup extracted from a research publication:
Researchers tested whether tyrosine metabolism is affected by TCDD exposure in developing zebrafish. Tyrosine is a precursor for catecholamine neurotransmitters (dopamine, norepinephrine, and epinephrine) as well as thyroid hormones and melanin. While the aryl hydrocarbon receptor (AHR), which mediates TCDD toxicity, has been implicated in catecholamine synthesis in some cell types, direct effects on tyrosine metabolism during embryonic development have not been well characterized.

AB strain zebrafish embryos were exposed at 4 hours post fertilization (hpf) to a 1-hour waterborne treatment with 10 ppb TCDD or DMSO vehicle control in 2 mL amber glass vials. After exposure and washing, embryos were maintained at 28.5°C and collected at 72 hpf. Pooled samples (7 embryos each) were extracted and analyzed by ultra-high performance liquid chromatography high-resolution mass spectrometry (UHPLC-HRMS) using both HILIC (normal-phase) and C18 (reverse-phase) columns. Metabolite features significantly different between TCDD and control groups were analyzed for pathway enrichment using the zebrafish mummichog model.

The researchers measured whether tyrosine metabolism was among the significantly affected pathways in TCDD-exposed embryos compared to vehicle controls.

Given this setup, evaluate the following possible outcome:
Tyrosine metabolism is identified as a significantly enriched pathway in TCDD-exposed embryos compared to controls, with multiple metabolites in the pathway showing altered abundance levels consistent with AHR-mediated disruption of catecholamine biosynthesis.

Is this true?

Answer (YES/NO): YES